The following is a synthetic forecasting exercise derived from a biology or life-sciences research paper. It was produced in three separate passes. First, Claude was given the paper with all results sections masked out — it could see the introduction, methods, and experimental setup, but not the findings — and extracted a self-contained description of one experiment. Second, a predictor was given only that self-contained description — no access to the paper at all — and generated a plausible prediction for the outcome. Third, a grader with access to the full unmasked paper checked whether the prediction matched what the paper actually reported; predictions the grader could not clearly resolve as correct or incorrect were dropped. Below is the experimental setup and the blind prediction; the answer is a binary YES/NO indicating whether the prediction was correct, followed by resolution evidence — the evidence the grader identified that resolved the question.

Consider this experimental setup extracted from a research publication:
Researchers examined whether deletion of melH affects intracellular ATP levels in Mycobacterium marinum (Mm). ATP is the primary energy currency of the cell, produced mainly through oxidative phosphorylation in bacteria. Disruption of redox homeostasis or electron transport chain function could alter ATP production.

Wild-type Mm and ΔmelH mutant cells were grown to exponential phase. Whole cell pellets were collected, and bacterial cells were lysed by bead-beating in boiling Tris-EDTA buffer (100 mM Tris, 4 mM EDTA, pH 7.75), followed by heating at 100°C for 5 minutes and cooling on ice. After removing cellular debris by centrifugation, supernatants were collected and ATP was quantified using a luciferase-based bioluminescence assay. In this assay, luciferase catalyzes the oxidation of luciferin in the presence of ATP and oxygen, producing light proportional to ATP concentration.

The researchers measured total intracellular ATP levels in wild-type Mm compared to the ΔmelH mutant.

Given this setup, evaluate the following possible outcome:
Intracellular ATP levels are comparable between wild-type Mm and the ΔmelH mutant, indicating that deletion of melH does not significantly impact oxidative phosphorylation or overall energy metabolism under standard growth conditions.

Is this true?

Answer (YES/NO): NO